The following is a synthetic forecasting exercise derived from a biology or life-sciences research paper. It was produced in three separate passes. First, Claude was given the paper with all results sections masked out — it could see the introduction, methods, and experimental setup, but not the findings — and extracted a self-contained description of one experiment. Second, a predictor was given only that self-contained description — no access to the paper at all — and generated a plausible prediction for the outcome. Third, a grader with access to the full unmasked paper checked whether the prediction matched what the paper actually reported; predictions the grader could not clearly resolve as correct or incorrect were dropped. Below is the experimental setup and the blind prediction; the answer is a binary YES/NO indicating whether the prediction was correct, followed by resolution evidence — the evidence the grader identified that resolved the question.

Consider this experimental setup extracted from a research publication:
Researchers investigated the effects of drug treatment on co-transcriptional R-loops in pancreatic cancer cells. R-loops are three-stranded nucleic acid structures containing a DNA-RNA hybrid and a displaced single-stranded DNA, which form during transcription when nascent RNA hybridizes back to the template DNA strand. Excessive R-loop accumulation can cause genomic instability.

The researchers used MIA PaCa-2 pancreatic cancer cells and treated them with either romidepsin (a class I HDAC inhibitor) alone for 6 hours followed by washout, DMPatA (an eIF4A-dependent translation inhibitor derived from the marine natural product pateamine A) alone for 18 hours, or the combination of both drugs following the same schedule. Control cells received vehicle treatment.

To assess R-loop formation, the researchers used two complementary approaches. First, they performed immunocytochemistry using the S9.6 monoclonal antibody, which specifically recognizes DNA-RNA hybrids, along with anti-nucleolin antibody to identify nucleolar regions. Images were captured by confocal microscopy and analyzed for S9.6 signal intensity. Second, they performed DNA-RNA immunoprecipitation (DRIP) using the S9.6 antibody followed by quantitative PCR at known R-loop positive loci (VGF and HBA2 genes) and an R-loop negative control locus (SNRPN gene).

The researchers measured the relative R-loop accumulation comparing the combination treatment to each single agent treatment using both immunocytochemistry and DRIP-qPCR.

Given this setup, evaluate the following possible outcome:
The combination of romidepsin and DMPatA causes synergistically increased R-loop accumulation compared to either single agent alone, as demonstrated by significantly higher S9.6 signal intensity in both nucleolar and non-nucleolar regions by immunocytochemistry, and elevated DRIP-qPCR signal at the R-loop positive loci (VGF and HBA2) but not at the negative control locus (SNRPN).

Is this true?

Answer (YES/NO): NO